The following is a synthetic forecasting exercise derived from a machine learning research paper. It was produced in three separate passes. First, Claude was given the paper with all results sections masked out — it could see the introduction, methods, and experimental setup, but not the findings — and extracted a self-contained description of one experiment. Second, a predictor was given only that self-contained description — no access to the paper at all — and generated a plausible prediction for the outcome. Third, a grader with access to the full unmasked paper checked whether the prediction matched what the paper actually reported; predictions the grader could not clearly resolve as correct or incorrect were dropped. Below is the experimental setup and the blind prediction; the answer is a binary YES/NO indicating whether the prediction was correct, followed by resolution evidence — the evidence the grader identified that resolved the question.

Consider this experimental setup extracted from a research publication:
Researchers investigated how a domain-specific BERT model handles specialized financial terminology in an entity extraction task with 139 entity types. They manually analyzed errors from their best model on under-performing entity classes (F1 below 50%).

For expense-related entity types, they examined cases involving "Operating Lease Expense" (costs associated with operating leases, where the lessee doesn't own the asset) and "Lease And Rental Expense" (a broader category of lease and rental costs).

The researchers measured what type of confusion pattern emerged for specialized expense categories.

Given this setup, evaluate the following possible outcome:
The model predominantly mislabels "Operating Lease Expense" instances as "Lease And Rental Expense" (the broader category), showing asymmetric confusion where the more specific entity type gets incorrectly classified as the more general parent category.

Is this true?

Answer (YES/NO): NO